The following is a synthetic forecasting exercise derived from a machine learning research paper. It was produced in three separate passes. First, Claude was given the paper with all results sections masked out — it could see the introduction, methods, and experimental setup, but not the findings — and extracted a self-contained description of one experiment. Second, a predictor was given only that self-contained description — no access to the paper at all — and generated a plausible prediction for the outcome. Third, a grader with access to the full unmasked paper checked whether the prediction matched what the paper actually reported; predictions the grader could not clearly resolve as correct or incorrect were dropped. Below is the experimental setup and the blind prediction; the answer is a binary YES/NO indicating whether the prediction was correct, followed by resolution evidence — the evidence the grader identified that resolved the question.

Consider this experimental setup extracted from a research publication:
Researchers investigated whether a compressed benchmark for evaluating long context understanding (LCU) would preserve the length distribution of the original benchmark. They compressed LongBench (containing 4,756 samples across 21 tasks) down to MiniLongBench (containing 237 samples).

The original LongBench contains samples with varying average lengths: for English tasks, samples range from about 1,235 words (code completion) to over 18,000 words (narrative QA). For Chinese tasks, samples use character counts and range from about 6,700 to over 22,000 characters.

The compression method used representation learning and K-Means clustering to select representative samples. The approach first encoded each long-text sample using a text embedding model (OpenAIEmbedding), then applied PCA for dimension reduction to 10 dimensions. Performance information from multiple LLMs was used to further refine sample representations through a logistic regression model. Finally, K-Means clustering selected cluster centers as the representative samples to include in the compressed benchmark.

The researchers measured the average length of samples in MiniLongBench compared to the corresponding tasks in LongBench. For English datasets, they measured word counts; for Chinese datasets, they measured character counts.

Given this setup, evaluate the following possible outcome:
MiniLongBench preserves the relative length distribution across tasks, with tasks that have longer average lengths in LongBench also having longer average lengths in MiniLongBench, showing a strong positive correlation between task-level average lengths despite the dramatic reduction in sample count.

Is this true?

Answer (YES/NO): YES